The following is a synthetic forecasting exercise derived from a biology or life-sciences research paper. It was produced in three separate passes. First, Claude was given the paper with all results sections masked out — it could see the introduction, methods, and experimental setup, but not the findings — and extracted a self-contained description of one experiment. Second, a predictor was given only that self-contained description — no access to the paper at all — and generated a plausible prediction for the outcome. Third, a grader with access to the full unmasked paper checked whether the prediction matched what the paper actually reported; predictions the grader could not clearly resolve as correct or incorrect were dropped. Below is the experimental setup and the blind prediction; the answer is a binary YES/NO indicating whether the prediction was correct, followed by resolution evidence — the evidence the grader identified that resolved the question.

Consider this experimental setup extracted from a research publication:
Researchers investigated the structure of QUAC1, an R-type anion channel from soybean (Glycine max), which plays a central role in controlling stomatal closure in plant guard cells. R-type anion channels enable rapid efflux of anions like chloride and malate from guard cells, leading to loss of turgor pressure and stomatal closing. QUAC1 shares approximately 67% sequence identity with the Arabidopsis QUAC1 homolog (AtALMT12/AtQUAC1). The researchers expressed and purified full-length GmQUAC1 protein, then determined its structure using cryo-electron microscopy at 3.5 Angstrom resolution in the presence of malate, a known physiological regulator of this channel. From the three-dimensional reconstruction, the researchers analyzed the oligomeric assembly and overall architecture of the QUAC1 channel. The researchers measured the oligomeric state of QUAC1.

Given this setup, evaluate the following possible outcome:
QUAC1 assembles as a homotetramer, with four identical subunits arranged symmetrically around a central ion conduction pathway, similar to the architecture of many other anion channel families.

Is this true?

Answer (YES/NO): NO